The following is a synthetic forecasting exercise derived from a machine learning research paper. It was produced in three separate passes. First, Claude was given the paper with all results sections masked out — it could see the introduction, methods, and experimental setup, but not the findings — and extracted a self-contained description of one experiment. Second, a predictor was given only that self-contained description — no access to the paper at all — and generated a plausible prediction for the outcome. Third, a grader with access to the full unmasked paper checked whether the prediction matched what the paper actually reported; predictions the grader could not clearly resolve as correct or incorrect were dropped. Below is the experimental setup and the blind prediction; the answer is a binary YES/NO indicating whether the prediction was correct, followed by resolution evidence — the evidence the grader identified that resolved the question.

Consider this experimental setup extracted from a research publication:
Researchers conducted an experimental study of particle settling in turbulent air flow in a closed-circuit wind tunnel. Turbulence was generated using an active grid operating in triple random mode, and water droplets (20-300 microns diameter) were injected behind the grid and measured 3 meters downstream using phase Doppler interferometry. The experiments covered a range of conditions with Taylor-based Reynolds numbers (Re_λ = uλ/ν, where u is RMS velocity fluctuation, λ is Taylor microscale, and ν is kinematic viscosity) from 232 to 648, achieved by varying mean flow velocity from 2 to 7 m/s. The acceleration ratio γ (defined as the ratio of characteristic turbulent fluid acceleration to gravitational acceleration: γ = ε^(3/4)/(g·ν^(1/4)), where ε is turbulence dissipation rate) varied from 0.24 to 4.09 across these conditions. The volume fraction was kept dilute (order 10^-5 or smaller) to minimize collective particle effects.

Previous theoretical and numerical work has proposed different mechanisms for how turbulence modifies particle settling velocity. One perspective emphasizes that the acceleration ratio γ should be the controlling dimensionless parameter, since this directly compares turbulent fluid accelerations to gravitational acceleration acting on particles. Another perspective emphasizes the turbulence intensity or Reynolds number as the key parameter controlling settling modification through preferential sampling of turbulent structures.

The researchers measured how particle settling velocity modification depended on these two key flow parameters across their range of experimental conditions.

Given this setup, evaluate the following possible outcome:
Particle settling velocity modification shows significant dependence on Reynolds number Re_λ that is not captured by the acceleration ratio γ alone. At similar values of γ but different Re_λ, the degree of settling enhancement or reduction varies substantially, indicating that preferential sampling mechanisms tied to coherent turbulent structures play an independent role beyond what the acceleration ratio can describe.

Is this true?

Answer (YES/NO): YES